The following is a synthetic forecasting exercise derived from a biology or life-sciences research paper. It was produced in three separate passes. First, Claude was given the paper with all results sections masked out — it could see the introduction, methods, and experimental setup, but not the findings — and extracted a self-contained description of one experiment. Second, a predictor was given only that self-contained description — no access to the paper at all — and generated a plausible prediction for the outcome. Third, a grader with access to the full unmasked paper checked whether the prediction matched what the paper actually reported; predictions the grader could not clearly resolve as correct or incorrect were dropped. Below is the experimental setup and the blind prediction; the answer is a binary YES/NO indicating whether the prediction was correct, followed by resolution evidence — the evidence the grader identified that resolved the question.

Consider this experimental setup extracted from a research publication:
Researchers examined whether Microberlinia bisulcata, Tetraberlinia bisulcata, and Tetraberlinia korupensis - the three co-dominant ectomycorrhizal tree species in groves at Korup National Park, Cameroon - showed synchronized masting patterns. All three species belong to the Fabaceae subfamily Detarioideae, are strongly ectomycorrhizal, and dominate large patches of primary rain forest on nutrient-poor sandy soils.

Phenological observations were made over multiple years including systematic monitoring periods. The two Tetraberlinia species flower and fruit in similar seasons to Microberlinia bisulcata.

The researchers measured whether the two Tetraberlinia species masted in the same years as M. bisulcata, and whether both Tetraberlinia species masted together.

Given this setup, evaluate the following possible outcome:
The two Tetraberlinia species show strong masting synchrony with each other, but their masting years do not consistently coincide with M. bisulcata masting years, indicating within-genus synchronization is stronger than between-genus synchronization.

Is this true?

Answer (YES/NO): NO